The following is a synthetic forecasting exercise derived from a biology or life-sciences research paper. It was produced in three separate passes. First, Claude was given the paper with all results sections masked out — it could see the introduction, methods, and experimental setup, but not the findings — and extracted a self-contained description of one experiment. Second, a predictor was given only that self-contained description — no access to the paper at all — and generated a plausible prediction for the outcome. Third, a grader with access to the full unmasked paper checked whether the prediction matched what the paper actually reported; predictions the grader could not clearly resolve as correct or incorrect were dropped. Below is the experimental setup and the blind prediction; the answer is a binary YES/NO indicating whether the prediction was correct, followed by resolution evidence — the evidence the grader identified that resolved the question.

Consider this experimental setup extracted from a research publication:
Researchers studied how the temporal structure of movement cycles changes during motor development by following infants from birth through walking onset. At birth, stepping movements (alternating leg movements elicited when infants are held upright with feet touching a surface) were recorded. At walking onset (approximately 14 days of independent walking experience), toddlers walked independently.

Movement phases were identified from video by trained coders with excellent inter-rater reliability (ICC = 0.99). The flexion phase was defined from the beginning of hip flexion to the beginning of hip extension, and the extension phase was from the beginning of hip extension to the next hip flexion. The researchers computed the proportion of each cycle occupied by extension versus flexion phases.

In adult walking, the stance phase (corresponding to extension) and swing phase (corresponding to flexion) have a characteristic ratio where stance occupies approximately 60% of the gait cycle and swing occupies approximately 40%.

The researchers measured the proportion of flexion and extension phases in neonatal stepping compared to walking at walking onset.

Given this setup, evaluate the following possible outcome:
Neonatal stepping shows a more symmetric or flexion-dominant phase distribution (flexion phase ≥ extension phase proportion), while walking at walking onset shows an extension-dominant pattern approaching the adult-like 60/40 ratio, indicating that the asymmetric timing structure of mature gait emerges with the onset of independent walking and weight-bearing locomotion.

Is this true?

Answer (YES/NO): NO